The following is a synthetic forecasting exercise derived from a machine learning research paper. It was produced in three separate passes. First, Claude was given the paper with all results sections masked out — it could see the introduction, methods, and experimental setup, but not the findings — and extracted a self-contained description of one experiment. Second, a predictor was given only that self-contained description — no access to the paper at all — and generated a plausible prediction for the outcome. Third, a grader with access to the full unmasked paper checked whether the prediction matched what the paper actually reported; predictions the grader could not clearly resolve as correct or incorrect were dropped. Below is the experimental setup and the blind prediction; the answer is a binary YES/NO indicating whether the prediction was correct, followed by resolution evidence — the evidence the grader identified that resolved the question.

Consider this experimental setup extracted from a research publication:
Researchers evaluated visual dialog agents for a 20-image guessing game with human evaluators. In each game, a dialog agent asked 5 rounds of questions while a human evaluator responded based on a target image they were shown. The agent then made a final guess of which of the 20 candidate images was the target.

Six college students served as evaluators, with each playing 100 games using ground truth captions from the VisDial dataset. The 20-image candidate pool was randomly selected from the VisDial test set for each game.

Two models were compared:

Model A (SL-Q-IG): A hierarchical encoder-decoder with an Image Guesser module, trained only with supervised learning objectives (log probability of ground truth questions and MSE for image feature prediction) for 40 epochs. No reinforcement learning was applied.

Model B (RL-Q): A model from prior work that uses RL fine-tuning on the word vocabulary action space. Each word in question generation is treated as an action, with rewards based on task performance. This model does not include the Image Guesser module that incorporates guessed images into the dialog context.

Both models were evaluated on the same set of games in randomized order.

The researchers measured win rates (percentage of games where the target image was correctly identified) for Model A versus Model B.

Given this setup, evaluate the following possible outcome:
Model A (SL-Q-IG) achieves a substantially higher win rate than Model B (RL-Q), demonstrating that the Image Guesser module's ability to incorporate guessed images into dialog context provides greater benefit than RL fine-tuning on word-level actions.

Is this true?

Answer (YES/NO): NO